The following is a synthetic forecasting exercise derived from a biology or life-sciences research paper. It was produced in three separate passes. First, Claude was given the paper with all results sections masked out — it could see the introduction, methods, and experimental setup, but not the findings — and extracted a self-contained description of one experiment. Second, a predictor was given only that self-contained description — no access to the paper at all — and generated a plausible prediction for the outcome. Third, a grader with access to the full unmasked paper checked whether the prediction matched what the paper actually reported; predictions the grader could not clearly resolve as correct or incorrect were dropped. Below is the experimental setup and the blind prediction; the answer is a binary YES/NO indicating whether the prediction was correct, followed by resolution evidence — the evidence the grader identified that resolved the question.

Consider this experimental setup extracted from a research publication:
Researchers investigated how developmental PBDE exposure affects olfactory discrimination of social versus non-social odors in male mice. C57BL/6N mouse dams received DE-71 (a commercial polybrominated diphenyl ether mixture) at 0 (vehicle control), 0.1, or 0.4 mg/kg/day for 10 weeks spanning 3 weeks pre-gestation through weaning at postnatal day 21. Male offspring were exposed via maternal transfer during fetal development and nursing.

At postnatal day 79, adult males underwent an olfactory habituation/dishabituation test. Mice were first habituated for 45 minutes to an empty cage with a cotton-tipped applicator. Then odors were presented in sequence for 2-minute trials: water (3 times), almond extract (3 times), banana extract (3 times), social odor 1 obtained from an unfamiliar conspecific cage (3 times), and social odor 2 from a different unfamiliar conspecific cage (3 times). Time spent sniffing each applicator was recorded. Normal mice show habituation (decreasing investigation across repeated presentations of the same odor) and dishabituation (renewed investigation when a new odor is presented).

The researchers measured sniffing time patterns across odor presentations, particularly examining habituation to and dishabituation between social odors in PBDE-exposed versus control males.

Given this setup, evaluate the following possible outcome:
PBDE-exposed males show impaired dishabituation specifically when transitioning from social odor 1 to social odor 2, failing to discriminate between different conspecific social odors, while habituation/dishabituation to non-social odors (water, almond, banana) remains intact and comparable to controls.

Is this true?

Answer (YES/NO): NO